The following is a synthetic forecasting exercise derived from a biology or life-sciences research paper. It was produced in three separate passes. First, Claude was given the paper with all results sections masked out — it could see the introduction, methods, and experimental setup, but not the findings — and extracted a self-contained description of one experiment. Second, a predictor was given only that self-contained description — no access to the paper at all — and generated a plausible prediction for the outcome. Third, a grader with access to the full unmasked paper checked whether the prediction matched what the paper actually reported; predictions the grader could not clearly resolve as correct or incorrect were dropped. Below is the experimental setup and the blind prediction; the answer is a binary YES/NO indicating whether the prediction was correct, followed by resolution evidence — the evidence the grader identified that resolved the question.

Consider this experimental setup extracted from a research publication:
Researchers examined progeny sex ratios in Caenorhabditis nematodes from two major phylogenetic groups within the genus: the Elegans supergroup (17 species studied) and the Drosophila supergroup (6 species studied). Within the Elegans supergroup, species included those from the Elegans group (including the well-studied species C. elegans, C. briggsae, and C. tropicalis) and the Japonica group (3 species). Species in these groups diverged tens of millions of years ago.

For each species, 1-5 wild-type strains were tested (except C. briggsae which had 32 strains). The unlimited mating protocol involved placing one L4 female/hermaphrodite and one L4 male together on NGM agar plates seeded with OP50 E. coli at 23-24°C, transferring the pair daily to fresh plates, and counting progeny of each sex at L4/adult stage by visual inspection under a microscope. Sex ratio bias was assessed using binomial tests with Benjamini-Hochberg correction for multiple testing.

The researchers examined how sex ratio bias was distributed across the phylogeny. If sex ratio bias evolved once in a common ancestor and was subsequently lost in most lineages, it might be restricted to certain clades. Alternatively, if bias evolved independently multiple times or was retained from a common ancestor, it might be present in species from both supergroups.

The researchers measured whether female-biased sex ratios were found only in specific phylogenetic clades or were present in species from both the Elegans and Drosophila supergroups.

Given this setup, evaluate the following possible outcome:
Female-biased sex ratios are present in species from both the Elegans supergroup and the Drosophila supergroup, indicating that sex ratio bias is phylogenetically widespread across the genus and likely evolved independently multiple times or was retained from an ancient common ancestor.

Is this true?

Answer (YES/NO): YES